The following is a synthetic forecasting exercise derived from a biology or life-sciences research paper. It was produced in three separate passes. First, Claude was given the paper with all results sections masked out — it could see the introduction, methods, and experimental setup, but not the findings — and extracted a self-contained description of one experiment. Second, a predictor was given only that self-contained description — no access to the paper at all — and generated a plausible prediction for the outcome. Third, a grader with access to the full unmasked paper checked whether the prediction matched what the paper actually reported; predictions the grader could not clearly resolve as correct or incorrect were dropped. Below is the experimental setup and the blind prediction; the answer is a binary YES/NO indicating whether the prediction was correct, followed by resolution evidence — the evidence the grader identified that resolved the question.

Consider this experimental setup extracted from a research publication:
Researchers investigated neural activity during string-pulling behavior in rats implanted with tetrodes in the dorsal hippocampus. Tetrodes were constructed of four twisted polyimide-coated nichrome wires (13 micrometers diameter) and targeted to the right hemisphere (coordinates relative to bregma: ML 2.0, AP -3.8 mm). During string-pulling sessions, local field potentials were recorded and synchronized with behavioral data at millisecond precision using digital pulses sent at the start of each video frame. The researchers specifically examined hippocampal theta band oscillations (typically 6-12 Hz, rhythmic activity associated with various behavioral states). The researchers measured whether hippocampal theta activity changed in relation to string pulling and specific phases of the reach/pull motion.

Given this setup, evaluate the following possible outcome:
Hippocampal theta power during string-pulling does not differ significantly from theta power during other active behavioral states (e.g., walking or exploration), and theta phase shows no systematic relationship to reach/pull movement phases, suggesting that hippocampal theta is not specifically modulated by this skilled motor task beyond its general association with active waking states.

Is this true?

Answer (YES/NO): NO